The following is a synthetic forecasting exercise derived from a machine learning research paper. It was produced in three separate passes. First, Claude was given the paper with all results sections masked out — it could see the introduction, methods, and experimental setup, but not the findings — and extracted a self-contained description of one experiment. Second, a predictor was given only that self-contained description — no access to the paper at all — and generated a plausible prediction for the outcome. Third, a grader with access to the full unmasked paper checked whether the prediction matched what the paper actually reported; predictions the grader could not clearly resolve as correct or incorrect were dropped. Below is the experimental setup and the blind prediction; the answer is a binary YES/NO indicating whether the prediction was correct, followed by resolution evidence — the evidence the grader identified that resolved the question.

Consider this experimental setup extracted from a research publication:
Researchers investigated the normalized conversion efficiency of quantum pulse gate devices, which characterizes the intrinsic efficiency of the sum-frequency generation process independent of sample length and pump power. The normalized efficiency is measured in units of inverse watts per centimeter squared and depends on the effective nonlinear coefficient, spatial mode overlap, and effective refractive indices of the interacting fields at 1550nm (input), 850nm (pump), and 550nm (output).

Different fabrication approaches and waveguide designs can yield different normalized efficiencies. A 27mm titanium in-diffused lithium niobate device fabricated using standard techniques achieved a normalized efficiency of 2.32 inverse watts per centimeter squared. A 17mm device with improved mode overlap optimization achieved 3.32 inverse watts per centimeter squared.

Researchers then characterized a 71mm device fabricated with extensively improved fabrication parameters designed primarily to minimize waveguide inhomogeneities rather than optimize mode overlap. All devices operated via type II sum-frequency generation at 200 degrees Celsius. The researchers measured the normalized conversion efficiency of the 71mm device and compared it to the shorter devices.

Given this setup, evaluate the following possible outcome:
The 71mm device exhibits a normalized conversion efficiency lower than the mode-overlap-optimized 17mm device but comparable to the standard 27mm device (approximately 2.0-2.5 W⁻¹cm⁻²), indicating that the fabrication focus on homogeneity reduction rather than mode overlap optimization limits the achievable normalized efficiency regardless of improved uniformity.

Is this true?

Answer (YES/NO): NO